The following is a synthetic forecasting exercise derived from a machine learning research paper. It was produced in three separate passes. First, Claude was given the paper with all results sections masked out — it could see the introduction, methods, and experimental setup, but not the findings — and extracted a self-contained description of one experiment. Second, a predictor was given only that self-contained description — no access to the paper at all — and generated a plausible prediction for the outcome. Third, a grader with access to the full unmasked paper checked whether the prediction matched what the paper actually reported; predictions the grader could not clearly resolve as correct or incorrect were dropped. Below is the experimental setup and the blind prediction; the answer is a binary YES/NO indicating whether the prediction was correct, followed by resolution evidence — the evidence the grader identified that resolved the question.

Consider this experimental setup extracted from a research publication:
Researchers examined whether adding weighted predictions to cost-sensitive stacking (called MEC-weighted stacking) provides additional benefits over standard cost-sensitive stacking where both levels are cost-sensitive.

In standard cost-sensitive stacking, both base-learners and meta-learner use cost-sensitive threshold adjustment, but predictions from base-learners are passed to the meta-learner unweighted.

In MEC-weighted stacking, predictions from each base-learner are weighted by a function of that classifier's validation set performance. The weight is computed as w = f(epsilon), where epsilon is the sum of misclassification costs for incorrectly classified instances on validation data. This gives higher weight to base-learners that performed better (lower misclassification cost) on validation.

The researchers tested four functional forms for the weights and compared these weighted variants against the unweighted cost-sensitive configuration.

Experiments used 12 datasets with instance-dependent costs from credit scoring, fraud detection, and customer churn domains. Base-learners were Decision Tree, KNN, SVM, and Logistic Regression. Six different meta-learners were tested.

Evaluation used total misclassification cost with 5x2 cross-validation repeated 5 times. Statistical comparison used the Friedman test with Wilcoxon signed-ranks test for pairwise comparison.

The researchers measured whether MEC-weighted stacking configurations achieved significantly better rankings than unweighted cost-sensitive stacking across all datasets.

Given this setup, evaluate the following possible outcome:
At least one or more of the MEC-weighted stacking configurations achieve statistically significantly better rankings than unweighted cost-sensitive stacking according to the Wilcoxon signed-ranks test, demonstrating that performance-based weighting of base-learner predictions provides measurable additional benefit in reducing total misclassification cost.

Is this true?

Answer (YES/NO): NO